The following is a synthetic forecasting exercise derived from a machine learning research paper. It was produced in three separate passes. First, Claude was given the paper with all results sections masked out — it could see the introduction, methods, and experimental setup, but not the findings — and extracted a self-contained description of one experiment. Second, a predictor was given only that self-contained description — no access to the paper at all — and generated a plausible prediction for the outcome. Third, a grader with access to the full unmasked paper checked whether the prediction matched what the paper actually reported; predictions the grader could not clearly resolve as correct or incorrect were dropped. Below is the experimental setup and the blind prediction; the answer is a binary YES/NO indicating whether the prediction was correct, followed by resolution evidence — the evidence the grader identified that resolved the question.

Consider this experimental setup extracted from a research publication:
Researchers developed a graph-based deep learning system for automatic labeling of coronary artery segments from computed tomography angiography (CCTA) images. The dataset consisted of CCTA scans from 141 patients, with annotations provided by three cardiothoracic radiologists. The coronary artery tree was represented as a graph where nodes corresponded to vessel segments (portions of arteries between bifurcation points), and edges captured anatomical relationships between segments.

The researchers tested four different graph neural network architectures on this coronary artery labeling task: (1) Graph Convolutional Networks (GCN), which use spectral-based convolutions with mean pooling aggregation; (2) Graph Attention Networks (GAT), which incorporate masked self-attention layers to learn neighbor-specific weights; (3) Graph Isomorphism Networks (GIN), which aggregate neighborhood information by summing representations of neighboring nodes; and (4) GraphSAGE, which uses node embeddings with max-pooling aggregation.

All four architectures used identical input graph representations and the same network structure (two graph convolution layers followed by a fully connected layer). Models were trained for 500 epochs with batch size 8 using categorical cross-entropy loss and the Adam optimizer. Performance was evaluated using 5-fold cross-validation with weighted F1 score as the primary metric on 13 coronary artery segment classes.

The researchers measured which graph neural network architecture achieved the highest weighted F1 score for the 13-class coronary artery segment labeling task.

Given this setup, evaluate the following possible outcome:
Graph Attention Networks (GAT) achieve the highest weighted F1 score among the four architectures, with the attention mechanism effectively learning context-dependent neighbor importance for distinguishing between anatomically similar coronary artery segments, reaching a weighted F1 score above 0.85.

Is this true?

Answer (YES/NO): NO